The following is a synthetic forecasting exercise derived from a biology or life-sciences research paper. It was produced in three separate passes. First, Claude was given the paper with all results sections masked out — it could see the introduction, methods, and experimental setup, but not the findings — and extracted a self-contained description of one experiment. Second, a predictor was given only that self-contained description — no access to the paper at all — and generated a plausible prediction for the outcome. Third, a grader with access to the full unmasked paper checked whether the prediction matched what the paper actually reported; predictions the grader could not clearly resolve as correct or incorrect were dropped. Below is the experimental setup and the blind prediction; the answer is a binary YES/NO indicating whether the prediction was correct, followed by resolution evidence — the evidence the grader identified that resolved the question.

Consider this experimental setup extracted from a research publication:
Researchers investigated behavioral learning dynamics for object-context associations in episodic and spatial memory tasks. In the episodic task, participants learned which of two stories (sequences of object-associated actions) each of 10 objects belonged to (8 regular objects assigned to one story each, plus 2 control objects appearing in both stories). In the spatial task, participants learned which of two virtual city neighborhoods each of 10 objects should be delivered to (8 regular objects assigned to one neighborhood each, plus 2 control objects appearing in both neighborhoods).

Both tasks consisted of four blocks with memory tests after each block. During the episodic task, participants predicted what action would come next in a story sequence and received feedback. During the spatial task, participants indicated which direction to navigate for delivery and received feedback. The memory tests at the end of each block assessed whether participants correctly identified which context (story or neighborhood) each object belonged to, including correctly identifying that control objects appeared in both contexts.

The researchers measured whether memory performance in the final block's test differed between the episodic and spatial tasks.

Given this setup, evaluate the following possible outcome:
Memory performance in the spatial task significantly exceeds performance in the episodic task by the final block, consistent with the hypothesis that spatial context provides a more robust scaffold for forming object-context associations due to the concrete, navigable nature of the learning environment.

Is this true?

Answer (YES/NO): NO